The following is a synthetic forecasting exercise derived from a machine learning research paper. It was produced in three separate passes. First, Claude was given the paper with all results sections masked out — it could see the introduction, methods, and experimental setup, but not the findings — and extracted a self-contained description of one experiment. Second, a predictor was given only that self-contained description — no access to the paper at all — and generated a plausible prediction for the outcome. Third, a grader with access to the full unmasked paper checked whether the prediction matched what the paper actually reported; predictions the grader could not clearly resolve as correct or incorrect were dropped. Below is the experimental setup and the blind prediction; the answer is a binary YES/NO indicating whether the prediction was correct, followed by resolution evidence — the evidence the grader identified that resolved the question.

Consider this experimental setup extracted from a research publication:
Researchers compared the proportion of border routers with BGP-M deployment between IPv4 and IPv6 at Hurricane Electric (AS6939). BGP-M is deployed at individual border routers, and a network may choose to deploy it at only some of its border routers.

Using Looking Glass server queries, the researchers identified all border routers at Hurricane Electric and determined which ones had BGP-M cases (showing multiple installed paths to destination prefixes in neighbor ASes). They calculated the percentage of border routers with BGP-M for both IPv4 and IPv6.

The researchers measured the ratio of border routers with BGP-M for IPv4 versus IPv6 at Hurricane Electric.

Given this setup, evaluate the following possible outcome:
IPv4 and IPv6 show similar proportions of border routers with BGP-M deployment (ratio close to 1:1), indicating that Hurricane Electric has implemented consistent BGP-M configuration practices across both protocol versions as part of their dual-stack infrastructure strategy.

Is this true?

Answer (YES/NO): NO